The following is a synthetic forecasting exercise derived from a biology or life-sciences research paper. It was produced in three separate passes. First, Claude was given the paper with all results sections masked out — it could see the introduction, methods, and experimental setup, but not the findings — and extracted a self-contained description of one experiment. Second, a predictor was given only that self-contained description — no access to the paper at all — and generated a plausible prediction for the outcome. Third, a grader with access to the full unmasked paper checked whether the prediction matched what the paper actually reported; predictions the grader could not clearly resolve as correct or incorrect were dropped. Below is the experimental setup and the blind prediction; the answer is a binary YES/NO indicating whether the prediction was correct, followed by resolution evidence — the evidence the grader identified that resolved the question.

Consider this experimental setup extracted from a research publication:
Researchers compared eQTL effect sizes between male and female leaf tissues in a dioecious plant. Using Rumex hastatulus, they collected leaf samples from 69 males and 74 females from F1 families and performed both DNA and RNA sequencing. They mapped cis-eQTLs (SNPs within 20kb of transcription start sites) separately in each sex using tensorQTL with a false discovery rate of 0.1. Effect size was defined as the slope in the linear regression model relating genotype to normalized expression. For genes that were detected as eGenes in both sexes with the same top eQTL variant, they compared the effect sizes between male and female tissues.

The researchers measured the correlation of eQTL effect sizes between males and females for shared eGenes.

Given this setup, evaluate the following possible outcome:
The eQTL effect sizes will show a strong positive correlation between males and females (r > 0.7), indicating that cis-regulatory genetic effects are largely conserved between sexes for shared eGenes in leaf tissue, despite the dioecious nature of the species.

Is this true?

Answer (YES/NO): YES